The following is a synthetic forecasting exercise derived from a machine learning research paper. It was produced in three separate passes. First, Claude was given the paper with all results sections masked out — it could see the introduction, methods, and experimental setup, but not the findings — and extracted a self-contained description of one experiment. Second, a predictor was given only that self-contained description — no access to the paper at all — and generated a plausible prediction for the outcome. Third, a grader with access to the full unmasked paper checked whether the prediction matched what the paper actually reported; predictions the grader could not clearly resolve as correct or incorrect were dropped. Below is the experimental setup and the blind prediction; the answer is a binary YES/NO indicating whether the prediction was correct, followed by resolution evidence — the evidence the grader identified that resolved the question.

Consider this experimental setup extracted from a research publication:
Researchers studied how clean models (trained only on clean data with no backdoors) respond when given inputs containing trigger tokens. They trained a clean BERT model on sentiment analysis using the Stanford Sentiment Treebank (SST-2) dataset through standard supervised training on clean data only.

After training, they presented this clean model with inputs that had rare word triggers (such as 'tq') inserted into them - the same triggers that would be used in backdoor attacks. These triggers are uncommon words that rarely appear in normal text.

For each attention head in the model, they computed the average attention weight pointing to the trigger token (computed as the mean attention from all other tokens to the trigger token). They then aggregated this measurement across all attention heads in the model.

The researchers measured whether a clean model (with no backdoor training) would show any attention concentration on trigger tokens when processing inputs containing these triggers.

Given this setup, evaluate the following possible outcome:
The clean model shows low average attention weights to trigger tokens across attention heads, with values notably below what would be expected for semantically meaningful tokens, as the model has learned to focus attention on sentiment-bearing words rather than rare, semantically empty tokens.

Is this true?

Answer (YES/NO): NO